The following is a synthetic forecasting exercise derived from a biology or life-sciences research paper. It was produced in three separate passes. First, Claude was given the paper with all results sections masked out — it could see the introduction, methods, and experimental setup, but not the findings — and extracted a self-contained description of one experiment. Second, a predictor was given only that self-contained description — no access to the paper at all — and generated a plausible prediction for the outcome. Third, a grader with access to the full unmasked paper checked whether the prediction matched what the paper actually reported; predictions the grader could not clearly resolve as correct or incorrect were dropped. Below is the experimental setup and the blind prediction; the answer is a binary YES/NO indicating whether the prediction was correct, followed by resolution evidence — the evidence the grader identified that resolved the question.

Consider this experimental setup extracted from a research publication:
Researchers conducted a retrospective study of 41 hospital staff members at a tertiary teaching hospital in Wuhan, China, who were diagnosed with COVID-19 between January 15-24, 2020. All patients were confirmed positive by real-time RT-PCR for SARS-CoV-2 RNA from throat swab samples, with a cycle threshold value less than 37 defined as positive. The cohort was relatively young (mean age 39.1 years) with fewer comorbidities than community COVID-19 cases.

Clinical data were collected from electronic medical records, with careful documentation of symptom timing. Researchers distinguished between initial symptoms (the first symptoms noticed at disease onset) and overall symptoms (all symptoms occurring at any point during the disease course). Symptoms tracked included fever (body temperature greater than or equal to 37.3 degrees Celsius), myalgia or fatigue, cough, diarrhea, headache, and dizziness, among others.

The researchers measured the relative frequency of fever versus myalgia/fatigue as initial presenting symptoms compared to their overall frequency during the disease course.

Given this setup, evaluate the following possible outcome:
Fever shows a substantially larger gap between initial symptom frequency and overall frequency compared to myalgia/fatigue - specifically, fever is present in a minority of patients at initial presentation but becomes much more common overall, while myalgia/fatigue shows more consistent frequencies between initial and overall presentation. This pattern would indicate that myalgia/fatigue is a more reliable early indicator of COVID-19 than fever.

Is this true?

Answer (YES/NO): NO